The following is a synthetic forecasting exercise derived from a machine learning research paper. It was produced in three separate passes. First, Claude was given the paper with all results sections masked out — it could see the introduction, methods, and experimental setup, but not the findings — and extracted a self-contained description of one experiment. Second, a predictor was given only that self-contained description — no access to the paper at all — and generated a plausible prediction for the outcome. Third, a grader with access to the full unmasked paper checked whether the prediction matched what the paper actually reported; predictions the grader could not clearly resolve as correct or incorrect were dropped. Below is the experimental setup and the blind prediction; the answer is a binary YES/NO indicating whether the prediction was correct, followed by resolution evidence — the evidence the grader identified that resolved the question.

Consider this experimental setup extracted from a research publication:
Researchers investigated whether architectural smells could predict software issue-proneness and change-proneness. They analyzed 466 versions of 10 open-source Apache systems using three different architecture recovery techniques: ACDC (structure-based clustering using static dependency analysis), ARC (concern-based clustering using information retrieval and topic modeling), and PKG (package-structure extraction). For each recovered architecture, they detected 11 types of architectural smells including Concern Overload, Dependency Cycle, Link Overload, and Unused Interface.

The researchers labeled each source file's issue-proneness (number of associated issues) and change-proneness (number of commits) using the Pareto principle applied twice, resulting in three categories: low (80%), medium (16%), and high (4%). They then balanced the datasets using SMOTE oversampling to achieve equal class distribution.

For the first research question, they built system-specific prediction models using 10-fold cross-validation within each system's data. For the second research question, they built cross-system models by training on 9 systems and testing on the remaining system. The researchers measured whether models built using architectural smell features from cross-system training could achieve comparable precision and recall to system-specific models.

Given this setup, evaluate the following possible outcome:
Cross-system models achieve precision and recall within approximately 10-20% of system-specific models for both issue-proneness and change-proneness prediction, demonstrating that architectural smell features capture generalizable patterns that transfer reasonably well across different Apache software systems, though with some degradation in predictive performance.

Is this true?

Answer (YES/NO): YES